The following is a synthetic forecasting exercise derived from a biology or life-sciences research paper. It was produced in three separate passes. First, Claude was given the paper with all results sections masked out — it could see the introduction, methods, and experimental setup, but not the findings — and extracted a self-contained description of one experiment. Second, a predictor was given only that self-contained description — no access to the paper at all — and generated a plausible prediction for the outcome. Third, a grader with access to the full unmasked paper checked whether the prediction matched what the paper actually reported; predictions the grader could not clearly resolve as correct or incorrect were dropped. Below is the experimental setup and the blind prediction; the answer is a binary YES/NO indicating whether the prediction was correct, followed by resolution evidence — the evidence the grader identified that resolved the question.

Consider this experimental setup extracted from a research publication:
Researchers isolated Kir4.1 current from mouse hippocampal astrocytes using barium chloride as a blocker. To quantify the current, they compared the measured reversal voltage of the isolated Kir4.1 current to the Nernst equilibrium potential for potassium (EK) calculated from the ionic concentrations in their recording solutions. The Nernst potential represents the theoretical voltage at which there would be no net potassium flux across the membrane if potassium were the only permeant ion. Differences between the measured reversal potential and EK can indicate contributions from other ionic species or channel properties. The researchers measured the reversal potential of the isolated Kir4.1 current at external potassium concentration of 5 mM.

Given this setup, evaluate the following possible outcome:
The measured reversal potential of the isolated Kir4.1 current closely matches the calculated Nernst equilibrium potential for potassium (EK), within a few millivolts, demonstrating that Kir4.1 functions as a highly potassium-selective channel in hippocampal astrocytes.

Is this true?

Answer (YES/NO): NO